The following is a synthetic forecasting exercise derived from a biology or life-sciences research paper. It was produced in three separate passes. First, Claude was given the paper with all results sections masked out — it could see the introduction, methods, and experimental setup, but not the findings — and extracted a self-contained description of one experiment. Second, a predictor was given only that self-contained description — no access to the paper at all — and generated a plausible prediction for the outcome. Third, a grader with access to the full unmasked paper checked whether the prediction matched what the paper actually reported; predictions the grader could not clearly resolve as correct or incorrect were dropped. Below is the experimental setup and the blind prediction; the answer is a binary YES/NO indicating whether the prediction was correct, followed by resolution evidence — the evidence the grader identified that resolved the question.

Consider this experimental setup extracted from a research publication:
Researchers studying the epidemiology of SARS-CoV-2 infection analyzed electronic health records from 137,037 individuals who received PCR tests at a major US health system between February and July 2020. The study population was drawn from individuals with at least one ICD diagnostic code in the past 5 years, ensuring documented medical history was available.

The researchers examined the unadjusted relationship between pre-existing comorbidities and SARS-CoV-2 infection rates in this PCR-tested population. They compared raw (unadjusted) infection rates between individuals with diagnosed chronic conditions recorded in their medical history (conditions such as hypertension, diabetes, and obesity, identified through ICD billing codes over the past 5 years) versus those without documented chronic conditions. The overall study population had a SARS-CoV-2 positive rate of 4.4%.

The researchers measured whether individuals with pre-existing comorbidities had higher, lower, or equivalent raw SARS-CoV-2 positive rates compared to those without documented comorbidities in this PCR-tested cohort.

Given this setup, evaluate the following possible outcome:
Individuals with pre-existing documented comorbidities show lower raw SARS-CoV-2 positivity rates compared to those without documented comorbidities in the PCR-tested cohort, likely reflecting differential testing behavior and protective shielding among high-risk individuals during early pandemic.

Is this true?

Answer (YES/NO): YES